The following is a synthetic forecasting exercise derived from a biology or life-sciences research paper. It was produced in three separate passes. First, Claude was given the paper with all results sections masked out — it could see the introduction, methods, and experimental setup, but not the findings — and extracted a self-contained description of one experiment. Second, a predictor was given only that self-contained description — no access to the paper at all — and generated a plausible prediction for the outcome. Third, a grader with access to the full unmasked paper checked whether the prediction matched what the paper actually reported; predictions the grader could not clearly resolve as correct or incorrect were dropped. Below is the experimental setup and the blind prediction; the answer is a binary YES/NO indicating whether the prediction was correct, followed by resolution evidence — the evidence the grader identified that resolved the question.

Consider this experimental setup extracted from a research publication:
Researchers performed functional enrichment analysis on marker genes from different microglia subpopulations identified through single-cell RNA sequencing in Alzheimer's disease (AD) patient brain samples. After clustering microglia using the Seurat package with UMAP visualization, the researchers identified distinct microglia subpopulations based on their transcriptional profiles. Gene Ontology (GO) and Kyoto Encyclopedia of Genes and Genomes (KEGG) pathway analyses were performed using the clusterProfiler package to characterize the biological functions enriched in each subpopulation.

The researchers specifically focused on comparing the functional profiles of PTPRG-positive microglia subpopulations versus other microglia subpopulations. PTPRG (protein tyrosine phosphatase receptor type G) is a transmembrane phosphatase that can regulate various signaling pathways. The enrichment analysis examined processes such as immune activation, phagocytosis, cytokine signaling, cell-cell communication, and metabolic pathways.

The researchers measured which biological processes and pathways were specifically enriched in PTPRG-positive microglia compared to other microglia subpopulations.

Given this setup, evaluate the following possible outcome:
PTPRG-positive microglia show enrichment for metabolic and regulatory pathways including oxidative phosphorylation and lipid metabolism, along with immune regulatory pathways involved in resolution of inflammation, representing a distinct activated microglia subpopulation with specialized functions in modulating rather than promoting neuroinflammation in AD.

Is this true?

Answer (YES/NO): NO